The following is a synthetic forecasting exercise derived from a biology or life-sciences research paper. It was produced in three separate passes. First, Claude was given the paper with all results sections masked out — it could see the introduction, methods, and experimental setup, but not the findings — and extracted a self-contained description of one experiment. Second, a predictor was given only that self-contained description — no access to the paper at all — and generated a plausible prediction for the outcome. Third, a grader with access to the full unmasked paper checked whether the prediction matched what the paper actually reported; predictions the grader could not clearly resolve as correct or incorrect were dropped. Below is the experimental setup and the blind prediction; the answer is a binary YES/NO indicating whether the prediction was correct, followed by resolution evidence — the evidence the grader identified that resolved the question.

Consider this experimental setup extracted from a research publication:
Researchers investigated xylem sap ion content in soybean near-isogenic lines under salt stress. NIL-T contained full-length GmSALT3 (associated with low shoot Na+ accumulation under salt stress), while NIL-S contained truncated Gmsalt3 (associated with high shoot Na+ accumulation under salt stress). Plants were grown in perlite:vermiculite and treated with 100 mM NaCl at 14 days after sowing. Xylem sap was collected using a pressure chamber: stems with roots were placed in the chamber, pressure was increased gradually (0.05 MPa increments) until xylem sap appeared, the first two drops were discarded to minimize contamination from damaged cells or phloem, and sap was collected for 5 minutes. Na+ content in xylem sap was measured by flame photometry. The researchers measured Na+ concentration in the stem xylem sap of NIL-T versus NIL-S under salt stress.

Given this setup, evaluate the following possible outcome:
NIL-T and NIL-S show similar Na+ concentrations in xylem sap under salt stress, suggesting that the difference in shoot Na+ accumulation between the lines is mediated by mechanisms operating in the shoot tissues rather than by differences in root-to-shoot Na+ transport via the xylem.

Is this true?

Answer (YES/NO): NO